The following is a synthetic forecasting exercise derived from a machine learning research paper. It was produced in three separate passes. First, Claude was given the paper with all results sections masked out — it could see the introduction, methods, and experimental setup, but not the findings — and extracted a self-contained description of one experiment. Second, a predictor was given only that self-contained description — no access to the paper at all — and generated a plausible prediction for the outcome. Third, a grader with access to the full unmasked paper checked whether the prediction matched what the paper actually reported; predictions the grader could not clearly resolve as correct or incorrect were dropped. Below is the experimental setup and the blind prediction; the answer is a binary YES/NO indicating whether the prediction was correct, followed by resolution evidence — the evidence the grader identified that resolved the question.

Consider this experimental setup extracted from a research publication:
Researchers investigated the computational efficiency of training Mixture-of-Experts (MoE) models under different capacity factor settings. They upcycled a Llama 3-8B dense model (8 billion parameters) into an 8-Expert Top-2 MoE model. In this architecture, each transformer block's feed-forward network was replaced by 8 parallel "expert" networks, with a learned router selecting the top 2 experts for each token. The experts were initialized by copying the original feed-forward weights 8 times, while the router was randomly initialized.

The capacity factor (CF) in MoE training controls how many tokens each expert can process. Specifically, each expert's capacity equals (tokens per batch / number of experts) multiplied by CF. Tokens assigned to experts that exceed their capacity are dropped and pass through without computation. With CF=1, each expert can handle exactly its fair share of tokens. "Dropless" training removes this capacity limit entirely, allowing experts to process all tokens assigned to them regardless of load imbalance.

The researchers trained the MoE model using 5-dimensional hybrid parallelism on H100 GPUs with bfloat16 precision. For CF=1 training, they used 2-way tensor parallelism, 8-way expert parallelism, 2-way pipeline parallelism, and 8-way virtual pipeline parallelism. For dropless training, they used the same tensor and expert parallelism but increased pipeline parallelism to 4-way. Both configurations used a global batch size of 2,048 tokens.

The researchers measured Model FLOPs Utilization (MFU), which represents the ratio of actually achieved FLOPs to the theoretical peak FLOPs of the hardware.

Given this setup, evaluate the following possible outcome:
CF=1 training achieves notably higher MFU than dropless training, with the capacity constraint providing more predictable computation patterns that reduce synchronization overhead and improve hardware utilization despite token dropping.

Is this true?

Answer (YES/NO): YES